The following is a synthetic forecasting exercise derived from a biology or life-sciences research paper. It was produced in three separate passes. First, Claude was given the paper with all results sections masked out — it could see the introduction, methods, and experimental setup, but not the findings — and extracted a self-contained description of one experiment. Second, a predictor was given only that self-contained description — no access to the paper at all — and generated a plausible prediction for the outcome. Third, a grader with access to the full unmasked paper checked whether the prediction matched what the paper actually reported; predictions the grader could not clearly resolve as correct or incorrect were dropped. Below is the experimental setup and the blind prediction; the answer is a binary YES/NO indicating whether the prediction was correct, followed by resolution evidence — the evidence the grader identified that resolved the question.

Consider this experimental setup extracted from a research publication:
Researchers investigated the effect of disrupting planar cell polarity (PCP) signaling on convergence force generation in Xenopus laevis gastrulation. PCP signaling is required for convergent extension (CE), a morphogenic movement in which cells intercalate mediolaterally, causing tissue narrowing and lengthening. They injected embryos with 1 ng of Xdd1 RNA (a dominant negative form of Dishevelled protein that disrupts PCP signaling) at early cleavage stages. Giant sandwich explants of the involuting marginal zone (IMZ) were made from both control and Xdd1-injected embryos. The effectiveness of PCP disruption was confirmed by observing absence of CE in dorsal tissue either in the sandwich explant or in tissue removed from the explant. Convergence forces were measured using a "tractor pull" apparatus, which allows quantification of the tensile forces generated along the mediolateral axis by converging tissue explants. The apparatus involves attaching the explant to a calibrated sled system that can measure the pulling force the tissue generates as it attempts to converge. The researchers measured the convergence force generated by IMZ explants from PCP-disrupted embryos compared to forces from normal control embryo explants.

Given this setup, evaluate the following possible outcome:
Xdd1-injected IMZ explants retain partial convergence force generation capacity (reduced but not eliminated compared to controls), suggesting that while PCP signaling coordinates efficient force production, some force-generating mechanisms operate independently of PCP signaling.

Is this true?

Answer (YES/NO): YES